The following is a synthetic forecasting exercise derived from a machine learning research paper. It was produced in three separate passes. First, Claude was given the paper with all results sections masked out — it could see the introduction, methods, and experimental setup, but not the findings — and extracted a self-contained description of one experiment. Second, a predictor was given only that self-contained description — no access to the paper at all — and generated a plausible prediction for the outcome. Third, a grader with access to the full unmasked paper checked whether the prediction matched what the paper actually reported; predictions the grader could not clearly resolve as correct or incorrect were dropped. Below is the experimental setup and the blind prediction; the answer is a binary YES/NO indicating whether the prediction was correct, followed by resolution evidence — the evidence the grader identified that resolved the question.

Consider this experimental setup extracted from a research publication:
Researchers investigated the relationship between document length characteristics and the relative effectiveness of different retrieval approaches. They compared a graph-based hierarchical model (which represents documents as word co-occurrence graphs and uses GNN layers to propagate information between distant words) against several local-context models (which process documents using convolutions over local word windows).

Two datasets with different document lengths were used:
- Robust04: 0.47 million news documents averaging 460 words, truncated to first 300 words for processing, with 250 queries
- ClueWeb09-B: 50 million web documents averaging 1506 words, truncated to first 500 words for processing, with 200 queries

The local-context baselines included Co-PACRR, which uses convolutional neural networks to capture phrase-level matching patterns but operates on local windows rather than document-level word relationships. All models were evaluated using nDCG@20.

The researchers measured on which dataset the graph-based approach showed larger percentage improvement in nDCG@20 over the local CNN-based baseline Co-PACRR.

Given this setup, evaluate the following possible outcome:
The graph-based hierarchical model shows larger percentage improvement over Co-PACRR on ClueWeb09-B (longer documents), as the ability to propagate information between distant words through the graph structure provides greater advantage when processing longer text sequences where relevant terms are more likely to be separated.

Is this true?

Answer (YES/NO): YES